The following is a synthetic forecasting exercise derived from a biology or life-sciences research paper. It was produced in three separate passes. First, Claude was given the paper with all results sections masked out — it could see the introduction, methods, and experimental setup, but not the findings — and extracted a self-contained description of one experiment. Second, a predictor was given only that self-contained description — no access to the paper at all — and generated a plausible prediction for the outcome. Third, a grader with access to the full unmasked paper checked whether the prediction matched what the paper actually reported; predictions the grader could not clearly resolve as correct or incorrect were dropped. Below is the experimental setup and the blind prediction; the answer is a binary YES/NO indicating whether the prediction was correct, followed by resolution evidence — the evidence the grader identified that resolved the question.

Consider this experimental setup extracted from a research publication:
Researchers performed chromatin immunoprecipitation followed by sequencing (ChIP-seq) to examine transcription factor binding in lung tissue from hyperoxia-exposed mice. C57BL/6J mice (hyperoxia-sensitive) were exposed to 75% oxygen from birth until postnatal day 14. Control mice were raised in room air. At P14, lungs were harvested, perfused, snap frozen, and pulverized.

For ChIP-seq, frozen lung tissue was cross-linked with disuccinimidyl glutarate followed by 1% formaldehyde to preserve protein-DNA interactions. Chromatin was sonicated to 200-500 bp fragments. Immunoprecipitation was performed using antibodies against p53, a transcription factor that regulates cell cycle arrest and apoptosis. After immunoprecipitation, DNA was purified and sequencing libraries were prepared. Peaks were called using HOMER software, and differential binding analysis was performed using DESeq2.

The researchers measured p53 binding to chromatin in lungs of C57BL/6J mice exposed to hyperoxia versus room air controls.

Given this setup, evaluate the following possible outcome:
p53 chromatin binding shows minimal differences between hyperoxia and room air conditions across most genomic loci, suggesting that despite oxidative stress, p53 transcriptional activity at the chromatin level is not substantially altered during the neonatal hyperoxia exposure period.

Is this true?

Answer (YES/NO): NO